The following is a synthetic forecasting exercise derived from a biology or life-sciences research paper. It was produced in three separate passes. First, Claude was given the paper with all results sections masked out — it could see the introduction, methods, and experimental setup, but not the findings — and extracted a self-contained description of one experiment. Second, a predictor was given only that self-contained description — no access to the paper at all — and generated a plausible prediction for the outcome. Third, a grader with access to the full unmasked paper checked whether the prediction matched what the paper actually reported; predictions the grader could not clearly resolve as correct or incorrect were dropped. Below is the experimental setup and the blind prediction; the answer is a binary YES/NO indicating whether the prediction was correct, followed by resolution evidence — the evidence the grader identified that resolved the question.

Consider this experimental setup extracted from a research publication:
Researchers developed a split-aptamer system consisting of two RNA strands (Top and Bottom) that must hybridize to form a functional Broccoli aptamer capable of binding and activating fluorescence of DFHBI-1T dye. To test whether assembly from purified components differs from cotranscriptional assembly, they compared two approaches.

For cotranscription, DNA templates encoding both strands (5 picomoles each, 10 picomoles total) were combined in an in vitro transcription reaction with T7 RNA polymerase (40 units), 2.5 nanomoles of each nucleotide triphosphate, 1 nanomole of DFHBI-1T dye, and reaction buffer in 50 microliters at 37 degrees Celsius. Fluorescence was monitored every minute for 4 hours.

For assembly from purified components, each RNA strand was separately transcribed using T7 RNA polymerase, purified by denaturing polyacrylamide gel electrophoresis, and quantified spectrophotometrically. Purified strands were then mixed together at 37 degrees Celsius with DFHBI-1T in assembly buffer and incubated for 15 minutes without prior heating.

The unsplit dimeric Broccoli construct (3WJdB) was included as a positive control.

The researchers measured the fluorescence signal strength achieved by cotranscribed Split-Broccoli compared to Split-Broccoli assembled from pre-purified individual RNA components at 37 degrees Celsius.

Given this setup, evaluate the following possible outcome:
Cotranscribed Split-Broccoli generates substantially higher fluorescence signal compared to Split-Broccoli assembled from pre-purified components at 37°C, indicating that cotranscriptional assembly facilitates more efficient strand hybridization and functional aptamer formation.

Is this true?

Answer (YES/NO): YES